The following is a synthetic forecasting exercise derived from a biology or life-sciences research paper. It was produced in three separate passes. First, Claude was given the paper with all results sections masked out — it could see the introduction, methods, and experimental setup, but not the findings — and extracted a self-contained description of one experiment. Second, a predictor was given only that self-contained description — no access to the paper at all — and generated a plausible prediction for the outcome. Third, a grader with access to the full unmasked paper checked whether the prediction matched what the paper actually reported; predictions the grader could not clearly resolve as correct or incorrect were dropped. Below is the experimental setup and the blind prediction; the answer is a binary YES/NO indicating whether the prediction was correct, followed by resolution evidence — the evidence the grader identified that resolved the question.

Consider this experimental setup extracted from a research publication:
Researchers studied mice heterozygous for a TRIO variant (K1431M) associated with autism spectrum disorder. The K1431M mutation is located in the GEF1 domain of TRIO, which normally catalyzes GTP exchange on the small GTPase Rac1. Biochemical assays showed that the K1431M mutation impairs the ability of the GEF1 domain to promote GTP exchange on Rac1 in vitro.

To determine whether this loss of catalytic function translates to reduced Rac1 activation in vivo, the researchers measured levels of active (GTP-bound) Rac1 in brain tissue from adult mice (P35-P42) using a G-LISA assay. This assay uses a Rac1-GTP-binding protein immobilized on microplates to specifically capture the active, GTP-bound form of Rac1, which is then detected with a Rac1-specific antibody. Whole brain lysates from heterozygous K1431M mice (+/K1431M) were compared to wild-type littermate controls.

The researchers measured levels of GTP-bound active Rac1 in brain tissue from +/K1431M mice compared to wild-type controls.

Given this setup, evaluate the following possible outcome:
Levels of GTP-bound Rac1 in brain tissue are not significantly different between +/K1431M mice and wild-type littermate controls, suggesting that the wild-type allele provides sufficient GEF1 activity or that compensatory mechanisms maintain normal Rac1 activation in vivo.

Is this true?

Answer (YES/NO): NO